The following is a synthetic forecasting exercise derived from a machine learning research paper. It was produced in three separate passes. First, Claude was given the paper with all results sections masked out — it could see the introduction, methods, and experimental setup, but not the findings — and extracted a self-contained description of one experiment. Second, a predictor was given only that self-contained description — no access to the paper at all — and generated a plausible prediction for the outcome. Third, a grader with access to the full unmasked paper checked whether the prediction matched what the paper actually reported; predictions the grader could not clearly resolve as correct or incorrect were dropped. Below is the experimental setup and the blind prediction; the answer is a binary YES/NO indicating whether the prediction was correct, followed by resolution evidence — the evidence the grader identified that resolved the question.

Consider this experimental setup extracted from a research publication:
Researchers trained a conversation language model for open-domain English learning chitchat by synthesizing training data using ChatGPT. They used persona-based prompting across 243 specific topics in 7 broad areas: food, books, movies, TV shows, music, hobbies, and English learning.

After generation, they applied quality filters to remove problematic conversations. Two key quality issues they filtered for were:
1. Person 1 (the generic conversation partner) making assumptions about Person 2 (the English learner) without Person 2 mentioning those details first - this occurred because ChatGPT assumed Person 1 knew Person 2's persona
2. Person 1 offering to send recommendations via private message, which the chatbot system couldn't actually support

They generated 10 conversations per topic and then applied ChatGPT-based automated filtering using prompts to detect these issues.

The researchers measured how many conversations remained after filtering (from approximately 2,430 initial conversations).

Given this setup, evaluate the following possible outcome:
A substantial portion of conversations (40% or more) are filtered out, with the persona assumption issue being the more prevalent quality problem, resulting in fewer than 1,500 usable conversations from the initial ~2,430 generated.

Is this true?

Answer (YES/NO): NO